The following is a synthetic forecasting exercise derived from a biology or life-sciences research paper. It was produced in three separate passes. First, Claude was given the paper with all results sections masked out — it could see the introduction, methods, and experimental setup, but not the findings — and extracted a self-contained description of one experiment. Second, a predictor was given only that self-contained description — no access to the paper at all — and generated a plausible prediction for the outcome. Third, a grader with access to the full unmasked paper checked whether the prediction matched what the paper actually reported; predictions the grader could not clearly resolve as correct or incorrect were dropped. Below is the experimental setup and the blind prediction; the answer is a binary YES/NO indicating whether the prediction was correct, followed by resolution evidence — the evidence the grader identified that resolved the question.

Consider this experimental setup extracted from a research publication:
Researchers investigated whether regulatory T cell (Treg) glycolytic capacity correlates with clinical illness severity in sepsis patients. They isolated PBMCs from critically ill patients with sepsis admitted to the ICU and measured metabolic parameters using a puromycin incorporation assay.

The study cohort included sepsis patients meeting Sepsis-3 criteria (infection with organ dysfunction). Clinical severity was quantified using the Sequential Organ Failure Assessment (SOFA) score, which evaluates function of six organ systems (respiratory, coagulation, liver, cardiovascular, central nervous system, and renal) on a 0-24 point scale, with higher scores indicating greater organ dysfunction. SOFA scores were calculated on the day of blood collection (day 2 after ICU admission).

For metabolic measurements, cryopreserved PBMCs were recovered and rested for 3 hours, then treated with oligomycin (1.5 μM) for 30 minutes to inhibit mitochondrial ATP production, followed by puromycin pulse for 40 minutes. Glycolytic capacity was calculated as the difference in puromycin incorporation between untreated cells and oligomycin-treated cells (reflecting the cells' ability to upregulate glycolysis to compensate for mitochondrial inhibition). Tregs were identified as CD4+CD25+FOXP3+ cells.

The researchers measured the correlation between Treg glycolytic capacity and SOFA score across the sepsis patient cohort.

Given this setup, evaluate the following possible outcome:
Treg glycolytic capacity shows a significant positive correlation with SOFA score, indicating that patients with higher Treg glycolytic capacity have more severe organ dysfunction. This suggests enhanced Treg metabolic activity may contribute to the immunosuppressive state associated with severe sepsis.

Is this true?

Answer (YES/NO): YES